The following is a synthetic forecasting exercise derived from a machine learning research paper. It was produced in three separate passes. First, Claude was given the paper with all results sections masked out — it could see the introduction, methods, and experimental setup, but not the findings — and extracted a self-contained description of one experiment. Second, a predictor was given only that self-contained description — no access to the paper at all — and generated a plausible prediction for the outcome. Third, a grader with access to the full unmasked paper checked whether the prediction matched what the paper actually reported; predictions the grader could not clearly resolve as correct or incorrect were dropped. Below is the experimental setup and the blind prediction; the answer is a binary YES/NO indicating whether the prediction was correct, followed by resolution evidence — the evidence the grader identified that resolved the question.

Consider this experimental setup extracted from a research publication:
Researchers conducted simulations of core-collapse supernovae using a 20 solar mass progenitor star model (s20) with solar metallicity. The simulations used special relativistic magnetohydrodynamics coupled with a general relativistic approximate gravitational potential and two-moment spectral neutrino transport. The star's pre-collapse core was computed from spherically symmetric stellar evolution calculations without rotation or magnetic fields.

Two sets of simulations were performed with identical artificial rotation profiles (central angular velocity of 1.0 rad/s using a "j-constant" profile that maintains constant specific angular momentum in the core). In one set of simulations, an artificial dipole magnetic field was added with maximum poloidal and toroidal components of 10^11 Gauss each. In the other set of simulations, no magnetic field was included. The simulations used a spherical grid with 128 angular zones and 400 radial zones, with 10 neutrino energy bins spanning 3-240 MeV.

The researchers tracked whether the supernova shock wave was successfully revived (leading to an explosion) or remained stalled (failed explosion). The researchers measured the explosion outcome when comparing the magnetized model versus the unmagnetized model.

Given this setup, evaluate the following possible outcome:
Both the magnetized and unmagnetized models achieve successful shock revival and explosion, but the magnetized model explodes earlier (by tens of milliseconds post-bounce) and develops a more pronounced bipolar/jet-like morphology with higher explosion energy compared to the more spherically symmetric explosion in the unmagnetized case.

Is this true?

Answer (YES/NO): NO